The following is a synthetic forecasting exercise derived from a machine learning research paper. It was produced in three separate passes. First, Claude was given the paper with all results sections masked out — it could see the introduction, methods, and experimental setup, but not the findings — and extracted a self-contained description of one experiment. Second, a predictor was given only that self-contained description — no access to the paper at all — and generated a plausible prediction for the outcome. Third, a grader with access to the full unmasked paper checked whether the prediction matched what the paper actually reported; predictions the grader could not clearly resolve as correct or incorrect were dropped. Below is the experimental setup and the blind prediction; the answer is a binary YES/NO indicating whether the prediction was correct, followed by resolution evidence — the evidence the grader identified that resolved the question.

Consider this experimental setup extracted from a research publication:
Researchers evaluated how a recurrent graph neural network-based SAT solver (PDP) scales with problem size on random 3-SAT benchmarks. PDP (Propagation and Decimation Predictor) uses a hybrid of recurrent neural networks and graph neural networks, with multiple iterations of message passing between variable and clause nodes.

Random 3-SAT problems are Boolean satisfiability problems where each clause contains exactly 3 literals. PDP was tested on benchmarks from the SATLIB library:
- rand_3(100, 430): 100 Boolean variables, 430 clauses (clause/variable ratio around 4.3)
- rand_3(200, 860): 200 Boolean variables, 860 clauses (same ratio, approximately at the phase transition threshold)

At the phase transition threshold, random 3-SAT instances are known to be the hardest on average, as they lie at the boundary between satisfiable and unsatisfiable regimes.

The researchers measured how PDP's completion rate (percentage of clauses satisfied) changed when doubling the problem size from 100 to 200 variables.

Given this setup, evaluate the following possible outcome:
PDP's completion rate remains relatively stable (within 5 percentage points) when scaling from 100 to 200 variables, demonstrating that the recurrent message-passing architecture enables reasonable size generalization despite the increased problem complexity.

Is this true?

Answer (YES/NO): YES